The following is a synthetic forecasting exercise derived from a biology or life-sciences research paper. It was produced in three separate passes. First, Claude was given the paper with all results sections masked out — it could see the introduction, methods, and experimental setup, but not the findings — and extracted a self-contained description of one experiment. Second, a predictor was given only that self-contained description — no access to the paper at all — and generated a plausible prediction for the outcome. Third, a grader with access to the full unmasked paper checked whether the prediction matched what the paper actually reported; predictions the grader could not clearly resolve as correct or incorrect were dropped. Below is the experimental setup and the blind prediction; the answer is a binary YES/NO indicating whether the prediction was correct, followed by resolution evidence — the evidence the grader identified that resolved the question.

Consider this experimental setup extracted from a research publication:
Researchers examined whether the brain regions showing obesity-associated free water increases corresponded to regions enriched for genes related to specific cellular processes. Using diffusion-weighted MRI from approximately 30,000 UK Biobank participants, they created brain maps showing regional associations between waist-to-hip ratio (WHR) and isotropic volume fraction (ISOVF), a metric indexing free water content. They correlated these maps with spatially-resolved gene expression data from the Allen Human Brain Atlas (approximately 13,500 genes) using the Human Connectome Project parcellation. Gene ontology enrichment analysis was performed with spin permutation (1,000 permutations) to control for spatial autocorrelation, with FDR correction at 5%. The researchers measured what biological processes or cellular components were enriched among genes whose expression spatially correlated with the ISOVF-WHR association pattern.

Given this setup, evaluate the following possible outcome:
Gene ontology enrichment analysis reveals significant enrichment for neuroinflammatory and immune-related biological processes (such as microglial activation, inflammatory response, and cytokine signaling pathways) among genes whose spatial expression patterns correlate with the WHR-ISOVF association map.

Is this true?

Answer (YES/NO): NO